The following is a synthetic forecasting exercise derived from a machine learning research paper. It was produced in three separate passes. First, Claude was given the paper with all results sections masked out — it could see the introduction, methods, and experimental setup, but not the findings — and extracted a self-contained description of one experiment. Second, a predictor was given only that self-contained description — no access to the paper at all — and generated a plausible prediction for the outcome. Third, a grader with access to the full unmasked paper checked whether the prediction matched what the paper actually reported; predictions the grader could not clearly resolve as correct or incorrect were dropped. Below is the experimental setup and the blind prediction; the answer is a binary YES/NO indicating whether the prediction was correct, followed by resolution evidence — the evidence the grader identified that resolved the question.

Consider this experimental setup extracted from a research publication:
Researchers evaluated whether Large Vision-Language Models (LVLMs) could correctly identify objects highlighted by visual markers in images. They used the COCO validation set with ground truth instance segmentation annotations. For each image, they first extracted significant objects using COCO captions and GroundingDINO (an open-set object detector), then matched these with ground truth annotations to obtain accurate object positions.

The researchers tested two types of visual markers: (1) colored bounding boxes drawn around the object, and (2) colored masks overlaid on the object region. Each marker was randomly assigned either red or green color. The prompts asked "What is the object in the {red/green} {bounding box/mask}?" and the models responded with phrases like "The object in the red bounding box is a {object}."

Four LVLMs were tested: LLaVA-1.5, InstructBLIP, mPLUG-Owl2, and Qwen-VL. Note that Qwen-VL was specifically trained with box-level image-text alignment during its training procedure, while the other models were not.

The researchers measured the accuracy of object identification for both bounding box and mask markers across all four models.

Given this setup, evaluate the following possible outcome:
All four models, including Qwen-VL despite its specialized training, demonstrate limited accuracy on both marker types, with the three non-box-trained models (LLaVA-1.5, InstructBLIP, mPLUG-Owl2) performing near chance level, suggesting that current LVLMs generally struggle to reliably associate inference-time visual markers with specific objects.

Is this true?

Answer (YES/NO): NO